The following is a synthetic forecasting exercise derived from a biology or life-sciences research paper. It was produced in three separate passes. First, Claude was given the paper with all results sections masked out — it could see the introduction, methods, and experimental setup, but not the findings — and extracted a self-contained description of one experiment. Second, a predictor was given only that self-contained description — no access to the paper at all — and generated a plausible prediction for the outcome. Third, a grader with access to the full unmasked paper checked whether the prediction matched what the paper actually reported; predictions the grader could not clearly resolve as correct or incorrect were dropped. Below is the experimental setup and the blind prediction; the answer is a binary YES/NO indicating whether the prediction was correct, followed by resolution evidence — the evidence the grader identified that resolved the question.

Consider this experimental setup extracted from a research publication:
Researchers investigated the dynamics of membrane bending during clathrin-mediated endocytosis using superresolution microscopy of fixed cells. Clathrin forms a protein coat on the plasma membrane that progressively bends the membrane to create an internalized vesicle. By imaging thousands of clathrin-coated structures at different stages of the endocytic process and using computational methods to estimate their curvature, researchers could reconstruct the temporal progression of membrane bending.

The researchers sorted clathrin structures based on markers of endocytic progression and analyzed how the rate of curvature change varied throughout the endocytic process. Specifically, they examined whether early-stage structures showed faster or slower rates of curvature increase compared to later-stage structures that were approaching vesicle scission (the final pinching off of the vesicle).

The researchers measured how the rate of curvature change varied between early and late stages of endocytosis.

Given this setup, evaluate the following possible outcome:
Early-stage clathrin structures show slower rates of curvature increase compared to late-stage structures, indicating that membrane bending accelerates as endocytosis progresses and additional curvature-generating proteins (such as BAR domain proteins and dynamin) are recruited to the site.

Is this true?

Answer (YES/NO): NO